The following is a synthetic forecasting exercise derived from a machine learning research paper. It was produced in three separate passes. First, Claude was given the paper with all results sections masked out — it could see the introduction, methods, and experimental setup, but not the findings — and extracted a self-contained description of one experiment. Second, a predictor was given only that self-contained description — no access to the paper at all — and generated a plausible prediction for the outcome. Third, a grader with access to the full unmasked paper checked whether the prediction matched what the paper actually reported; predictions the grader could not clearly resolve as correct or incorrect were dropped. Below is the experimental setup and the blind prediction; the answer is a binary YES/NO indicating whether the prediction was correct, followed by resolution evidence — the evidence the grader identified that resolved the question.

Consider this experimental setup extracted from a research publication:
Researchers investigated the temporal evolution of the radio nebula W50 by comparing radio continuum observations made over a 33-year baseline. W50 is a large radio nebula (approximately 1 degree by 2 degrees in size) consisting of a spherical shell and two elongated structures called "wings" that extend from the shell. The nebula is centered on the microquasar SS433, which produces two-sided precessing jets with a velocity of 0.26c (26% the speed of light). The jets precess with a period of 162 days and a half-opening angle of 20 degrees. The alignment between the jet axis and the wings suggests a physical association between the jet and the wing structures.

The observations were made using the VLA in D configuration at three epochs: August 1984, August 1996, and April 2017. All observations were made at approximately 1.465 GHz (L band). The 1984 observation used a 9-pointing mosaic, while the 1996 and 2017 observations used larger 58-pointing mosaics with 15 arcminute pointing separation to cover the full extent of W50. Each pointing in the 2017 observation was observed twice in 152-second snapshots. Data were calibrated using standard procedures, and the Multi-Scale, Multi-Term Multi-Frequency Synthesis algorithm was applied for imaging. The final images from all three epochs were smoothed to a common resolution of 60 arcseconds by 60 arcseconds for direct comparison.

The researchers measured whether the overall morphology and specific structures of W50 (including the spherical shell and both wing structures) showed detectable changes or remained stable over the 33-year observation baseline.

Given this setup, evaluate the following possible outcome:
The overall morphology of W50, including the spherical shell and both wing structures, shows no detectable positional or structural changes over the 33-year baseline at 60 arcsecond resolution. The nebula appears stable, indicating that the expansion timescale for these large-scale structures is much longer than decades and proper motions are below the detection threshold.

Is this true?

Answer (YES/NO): YES